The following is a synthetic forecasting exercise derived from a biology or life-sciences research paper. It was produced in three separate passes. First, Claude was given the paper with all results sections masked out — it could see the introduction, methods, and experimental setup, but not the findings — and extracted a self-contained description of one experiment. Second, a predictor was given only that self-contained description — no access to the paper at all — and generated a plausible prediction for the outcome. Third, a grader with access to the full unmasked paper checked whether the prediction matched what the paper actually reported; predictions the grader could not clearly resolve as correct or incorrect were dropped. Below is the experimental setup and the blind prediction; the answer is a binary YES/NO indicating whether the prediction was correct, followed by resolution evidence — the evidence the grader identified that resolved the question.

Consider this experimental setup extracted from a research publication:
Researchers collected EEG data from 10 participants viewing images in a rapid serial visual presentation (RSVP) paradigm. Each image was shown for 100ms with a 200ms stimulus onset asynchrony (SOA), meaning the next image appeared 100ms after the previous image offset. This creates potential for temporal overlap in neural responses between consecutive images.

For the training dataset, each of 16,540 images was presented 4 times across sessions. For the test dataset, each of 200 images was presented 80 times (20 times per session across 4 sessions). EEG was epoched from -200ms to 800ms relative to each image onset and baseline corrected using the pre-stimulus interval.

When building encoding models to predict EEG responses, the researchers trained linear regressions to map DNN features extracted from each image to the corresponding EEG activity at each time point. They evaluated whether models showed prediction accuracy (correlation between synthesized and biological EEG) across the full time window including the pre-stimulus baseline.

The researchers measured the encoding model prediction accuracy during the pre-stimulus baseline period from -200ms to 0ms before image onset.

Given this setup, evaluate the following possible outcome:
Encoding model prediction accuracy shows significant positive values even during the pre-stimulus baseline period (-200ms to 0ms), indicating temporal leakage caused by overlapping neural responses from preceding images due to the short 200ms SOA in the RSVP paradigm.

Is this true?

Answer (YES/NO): NO